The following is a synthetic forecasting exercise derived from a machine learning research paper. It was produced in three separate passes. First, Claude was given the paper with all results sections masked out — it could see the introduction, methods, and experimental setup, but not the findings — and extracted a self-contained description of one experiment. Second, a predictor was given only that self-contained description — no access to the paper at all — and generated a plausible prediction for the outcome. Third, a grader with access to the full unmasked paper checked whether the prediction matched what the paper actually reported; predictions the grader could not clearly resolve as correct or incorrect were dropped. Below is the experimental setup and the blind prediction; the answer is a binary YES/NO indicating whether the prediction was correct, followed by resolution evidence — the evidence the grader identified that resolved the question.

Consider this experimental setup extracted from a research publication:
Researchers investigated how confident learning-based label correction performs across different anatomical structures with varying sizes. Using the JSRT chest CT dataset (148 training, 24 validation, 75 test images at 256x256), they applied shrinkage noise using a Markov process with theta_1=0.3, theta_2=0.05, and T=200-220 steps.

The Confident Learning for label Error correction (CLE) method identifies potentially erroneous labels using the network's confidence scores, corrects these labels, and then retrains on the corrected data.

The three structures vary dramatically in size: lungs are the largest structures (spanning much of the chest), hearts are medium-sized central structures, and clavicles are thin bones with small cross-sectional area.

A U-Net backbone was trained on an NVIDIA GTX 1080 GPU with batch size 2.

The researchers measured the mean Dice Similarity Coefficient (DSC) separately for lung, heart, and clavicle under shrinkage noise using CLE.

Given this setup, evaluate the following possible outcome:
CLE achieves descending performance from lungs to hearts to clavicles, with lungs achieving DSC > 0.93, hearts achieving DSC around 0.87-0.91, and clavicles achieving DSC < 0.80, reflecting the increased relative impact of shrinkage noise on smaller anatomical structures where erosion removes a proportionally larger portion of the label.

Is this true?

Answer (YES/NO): NO